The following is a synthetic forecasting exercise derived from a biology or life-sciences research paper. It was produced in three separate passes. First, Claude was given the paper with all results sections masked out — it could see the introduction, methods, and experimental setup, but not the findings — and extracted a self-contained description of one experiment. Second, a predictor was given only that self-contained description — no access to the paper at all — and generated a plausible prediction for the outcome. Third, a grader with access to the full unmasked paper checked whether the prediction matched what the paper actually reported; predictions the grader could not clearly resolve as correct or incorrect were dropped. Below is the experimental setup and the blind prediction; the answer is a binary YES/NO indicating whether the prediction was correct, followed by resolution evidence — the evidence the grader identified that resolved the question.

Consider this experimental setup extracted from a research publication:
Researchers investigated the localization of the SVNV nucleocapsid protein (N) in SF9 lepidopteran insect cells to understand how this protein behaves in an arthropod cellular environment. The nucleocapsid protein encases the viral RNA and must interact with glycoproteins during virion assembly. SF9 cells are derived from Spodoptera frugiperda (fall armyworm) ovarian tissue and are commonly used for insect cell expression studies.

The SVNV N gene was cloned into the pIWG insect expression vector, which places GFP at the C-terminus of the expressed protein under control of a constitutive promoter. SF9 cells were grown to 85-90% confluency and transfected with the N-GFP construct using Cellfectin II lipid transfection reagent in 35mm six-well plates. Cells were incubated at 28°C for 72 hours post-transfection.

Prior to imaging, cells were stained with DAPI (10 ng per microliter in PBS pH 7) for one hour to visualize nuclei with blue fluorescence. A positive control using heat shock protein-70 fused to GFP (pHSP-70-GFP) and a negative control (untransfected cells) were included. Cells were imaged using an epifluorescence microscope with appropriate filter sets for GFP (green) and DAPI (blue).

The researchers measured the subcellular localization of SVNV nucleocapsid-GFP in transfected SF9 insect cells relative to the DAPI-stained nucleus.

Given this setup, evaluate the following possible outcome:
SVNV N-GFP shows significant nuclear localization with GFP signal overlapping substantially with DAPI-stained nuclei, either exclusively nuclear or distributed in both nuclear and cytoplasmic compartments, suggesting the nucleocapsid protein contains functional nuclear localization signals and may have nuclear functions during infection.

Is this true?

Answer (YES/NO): NO